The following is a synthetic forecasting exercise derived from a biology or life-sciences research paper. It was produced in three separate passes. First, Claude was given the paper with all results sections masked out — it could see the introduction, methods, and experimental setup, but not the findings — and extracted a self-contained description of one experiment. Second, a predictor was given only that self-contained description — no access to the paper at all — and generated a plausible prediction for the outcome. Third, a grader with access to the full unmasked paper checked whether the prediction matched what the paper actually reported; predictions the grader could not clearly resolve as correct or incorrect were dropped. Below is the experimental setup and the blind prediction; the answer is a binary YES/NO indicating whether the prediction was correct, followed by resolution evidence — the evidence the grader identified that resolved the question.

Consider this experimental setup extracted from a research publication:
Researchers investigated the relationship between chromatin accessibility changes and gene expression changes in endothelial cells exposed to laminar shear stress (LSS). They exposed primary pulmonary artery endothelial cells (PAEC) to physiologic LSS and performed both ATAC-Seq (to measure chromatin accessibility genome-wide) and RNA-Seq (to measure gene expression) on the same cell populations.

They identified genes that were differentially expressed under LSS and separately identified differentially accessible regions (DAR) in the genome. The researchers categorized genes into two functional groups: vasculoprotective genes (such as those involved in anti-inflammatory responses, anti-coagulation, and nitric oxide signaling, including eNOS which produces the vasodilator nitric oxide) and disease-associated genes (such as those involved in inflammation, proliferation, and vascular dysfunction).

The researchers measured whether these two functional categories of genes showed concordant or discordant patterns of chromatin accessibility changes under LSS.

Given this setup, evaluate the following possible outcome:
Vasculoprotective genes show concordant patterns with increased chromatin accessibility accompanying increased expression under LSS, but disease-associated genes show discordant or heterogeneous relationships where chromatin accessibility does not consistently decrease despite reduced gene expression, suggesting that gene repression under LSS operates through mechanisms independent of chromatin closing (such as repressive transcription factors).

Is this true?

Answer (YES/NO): YES